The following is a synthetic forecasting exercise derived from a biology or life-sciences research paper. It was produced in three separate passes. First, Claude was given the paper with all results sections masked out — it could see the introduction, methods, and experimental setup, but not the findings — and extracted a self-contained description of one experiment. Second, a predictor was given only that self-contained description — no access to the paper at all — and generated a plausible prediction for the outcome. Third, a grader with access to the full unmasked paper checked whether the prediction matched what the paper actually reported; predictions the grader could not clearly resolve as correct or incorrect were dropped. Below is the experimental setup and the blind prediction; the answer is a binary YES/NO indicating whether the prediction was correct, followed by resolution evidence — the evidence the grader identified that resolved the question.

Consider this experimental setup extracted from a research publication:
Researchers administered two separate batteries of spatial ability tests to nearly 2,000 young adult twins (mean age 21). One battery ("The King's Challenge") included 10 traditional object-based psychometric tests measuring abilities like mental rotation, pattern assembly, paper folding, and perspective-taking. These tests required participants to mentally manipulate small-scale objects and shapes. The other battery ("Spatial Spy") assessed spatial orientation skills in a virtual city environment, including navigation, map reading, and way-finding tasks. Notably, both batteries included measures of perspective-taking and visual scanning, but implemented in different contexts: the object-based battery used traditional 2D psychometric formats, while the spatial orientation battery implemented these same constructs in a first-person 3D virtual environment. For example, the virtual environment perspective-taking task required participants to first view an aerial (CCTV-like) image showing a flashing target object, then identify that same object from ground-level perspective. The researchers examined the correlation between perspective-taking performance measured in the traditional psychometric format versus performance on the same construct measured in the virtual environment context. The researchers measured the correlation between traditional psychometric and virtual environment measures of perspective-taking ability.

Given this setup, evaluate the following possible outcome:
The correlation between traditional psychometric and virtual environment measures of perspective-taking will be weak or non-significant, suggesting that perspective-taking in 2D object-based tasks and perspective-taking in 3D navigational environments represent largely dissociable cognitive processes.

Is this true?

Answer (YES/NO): NO